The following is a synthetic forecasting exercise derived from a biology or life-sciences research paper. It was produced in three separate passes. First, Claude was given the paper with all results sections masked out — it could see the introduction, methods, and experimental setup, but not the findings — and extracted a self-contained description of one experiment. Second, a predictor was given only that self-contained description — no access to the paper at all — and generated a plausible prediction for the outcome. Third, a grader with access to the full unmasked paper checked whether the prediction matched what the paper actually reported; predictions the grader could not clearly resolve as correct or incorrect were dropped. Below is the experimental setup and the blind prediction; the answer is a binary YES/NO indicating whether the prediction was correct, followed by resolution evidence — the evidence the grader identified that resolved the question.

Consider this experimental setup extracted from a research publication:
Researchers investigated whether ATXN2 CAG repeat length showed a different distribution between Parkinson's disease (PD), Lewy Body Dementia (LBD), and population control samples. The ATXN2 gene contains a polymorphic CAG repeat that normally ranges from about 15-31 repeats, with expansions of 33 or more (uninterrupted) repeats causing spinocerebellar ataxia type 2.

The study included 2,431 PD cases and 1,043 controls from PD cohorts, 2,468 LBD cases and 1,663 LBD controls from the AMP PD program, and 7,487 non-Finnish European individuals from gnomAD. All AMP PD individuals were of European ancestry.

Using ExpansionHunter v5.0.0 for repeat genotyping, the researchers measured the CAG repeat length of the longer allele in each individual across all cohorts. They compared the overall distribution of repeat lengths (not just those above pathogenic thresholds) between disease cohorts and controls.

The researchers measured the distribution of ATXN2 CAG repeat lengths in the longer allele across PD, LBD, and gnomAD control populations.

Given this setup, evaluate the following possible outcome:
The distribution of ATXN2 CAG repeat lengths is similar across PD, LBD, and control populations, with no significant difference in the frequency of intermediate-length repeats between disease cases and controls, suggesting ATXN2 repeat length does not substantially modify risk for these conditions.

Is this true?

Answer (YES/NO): NO